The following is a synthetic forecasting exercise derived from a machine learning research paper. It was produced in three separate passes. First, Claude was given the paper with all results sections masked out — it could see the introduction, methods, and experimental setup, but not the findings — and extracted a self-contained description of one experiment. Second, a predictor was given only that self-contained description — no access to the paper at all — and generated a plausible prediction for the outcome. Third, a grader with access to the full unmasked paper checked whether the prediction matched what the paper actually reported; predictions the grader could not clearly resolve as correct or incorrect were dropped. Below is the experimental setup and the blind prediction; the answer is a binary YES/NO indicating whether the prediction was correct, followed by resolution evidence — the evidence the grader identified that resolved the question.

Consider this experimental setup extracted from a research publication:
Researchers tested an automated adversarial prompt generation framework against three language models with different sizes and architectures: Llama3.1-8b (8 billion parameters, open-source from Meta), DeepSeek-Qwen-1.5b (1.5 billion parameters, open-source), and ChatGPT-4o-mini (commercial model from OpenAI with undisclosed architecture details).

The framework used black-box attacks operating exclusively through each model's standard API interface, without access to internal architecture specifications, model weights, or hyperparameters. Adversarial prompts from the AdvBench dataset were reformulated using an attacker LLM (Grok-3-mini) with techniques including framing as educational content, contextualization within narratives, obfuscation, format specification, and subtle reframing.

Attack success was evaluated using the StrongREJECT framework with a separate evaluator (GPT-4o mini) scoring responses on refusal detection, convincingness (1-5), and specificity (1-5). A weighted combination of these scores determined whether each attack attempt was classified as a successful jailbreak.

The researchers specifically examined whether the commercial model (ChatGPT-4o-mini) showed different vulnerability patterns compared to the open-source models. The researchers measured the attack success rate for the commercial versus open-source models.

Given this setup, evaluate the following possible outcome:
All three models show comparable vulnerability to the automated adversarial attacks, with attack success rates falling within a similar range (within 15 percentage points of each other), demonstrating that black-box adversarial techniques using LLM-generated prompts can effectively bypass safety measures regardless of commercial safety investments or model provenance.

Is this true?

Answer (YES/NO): NO